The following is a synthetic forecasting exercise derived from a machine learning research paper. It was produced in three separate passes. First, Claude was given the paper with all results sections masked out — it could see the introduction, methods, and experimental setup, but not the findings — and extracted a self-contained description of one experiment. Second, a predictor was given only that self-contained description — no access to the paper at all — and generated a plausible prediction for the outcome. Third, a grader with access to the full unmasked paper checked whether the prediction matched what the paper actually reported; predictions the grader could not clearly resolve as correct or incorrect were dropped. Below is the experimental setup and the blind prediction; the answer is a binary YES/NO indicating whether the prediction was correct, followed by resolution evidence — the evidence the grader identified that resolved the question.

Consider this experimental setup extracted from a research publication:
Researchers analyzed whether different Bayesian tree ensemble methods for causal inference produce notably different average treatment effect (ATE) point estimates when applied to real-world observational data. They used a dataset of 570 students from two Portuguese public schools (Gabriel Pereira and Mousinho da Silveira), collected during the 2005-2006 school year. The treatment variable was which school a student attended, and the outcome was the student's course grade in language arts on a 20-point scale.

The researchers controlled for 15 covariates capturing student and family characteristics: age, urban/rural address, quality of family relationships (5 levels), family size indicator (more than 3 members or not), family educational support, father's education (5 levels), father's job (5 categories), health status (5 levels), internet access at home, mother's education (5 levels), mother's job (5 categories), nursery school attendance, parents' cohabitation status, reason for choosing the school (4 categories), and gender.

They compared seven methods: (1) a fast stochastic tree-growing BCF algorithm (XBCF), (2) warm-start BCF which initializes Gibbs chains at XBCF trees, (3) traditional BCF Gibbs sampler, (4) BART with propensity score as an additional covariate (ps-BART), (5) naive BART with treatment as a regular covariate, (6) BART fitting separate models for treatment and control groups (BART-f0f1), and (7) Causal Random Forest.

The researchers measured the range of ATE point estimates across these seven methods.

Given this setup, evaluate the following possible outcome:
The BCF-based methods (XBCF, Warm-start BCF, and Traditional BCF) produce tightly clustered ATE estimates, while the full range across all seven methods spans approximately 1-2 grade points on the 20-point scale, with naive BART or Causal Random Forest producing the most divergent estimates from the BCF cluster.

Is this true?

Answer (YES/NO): NO